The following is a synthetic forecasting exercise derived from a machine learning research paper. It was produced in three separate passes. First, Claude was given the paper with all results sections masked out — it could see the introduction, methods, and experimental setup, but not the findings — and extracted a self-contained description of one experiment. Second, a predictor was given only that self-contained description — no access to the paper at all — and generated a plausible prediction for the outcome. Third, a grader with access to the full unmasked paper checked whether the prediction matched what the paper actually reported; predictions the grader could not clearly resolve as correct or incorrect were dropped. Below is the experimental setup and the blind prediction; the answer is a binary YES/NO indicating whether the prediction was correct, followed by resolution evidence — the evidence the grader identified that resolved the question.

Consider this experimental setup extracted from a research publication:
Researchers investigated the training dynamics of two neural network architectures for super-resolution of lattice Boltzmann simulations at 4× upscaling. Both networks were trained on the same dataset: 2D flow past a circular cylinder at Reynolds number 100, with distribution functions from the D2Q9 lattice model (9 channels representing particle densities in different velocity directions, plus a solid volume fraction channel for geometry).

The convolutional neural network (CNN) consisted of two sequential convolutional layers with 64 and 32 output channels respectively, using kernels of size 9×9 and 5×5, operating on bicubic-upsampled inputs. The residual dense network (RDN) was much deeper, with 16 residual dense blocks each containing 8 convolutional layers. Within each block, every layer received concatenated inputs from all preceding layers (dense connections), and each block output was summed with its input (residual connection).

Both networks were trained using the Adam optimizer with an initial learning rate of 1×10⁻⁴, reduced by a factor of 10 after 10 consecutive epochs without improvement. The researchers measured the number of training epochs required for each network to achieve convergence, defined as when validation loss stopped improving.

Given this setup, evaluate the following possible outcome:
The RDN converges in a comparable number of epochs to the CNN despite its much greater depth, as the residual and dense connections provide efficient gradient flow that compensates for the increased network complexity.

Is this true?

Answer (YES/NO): YES